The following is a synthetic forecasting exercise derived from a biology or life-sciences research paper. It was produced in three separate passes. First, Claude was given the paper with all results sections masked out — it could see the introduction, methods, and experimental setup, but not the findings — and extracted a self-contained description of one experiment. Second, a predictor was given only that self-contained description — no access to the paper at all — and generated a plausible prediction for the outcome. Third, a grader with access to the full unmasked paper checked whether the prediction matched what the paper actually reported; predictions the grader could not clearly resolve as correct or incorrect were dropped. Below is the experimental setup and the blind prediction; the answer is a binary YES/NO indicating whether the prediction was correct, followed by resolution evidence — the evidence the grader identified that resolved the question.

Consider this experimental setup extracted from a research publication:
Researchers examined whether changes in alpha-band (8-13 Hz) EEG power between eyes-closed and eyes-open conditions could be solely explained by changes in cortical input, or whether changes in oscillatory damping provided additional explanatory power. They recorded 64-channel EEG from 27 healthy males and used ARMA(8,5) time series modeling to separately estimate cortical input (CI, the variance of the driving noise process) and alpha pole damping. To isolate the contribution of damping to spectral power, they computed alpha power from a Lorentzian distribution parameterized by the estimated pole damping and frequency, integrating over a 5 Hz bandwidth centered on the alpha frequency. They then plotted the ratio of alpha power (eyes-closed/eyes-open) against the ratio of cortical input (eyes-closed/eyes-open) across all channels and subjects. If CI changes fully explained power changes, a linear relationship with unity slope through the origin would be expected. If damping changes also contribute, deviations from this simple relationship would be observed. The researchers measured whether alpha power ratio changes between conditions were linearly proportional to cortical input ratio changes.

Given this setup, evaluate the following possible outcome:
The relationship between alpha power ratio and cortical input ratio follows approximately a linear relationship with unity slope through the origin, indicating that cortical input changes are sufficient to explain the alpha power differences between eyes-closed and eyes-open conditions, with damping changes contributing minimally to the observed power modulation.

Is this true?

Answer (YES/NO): NO